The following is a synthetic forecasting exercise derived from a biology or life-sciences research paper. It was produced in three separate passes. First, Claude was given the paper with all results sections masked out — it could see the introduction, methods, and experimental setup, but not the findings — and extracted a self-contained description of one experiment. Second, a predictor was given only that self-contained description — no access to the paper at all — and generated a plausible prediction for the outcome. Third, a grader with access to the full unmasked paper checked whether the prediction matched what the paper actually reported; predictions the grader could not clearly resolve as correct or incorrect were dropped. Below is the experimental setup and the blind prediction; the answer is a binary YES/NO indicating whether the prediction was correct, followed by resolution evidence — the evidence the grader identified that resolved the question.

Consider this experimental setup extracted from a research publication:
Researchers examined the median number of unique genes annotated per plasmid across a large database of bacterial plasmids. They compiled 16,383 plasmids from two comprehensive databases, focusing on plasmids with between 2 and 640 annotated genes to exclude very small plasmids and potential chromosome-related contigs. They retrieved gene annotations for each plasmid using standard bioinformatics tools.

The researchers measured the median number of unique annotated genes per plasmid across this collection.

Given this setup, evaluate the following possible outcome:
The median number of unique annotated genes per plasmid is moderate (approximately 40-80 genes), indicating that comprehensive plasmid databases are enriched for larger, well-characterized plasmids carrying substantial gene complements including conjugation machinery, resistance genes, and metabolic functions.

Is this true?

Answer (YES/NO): NO